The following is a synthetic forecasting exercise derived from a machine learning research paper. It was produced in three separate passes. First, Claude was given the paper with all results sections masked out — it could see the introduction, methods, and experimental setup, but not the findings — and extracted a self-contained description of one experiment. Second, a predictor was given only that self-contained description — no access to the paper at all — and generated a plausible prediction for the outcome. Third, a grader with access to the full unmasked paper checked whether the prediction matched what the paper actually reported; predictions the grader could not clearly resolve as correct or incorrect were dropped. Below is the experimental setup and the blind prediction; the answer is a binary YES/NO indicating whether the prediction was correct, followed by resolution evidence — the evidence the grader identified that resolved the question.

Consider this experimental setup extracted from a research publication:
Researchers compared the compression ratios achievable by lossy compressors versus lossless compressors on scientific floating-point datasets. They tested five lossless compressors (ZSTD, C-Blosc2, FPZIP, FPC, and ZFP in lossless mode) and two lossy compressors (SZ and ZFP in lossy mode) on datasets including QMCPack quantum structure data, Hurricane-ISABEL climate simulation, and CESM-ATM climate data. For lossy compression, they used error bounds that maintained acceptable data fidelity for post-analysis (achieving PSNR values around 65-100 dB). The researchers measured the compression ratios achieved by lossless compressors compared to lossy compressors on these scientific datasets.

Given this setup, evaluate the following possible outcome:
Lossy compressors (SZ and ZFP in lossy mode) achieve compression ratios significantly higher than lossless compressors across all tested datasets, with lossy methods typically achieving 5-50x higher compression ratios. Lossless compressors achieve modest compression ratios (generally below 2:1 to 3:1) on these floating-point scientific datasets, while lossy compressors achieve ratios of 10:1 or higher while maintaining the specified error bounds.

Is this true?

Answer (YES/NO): NO